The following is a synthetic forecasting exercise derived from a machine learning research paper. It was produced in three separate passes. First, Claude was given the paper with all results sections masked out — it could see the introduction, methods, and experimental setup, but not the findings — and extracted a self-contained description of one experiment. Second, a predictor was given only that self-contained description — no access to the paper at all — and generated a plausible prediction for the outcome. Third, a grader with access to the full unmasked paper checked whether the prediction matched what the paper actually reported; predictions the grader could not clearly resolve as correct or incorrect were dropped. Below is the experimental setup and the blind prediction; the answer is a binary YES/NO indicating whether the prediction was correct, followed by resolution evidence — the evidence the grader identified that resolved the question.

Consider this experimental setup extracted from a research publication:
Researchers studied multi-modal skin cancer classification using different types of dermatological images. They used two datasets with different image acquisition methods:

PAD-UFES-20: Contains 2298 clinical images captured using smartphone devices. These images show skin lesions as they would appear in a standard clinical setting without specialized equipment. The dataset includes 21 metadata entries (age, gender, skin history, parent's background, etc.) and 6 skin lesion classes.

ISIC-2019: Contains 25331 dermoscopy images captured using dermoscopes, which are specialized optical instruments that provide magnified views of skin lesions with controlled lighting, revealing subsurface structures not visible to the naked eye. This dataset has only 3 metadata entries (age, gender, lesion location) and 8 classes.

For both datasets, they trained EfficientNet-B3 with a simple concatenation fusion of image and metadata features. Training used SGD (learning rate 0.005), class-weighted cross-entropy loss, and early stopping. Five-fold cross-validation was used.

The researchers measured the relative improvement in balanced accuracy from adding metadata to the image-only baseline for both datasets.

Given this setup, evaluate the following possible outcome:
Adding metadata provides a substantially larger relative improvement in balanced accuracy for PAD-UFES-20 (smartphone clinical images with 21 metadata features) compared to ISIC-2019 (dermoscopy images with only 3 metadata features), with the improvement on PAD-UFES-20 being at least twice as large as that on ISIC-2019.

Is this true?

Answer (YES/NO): YES